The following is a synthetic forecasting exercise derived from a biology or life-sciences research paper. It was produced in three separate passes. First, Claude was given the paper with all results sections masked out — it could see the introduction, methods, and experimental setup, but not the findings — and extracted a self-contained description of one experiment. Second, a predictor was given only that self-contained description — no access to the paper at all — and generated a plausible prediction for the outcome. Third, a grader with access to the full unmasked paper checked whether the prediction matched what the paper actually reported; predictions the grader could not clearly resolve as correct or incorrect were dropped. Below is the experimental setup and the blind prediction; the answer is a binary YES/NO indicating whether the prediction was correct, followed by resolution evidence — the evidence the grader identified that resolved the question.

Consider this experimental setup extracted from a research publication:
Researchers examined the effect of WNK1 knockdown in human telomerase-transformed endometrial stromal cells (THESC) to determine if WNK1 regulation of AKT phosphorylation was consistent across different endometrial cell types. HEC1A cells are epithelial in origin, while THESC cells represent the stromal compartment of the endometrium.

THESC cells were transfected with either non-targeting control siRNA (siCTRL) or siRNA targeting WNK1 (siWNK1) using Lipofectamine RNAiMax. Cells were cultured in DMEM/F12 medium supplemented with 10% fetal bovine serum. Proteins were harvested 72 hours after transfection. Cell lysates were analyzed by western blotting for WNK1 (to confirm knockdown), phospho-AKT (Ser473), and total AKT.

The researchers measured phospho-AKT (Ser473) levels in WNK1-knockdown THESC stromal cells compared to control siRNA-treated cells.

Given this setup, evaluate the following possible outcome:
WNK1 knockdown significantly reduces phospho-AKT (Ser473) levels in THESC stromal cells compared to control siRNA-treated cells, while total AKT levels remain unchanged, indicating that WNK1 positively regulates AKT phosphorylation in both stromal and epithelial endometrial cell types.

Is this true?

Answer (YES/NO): NO